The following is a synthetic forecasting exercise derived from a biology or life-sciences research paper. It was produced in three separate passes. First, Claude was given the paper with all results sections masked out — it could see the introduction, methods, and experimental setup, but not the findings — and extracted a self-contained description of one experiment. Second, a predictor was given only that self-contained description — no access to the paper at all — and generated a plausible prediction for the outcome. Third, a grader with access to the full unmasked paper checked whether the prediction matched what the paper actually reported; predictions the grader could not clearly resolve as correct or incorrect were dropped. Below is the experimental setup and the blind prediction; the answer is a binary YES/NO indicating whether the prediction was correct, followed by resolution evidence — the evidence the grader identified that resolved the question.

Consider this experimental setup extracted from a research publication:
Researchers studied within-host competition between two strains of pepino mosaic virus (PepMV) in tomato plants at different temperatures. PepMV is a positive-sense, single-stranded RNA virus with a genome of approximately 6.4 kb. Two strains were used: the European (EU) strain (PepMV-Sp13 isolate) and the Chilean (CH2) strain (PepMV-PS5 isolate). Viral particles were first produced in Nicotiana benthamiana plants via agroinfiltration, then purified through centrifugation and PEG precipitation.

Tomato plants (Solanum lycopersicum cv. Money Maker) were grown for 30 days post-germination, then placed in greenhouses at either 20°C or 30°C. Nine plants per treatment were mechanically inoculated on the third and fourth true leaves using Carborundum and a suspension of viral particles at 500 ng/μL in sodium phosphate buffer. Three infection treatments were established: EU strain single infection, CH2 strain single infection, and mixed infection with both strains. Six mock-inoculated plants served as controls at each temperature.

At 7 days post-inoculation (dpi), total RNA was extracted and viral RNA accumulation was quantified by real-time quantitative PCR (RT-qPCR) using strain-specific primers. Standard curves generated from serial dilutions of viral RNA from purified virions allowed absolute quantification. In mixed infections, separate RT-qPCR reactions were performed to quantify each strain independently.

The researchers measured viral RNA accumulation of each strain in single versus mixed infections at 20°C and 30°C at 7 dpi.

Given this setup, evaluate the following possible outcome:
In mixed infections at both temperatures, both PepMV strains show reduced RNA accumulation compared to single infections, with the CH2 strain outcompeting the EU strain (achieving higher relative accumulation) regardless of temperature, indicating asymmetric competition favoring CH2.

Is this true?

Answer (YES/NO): NO